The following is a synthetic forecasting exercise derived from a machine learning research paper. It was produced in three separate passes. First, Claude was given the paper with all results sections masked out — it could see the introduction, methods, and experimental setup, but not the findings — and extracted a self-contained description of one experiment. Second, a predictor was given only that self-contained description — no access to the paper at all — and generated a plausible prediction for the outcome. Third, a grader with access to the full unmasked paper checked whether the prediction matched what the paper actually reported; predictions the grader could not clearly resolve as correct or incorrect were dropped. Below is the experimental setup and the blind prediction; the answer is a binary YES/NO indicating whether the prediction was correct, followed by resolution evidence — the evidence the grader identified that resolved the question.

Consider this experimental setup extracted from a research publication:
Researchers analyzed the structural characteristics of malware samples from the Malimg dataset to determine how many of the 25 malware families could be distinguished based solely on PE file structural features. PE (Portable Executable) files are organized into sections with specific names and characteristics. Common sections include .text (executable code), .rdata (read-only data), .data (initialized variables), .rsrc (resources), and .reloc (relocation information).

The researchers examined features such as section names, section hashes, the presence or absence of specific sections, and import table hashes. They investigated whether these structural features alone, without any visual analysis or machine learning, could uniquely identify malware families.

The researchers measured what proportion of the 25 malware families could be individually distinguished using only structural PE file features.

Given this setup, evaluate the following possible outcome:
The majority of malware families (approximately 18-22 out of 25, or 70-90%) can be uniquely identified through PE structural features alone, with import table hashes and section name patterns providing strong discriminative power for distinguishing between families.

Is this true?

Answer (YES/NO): NO